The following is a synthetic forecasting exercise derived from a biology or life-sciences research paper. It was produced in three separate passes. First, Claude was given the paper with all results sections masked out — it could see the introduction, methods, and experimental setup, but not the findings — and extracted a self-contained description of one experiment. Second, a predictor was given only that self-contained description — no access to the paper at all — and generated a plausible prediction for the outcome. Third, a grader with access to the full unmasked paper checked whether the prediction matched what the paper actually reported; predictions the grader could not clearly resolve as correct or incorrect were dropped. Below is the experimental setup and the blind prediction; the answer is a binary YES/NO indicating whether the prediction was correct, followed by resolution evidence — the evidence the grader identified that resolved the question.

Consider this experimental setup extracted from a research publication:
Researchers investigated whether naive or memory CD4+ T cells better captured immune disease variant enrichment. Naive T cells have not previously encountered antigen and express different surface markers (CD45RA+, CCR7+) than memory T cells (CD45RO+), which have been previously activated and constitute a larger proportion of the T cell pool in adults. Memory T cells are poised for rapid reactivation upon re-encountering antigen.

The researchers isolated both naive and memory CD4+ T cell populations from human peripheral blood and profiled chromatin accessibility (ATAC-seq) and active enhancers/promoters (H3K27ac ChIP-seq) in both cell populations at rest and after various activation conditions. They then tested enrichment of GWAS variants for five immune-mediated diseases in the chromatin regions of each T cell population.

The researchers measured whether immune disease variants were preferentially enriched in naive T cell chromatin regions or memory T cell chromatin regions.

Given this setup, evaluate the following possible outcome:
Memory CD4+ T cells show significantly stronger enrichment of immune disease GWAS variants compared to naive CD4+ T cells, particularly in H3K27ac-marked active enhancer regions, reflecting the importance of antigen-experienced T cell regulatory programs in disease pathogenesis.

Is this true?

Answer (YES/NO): YES